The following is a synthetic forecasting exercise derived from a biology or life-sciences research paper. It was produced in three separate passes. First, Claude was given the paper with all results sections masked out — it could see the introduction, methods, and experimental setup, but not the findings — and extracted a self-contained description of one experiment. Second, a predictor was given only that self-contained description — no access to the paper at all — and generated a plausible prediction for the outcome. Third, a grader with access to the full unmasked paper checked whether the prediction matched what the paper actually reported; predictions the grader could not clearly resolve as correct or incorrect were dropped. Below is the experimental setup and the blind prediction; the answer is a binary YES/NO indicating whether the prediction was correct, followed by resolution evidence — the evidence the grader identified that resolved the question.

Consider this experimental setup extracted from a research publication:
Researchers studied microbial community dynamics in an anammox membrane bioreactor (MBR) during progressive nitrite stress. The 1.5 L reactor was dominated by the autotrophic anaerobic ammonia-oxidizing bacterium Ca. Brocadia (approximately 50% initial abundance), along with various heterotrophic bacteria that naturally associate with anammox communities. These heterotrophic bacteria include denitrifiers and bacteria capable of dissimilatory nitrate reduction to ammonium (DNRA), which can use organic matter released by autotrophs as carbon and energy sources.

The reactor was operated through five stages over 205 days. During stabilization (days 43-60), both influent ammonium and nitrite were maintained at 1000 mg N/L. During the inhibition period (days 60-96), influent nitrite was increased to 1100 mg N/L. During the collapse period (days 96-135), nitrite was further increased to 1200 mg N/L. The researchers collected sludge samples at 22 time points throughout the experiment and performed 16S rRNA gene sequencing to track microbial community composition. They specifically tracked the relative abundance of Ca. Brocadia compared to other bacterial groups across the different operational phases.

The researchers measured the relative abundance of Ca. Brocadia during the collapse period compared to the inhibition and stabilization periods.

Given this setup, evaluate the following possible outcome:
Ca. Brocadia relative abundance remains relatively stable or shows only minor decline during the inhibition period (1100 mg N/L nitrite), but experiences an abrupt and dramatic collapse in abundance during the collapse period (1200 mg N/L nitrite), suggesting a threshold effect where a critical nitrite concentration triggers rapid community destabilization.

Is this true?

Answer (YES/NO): YES